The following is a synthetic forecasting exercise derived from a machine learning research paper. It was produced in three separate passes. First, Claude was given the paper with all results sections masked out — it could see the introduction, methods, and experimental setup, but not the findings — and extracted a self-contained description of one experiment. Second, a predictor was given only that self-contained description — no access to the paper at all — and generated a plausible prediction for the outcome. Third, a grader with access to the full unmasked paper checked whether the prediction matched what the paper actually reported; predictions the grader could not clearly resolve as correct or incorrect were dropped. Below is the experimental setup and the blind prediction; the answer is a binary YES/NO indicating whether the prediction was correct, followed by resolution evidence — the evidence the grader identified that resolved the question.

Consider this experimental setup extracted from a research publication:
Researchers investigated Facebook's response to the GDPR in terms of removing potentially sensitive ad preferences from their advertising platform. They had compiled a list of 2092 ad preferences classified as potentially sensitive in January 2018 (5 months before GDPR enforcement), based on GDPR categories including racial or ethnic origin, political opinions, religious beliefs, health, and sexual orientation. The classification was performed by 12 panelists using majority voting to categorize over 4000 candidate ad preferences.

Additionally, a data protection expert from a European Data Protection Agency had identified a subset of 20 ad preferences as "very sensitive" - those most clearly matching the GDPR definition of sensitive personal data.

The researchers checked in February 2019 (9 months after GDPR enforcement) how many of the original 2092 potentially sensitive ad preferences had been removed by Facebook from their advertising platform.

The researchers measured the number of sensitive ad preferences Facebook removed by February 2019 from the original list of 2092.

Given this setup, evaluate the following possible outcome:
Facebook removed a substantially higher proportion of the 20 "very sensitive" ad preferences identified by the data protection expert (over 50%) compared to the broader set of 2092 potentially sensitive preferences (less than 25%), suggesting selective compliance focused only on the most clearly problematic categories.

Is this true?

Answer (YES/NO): NO